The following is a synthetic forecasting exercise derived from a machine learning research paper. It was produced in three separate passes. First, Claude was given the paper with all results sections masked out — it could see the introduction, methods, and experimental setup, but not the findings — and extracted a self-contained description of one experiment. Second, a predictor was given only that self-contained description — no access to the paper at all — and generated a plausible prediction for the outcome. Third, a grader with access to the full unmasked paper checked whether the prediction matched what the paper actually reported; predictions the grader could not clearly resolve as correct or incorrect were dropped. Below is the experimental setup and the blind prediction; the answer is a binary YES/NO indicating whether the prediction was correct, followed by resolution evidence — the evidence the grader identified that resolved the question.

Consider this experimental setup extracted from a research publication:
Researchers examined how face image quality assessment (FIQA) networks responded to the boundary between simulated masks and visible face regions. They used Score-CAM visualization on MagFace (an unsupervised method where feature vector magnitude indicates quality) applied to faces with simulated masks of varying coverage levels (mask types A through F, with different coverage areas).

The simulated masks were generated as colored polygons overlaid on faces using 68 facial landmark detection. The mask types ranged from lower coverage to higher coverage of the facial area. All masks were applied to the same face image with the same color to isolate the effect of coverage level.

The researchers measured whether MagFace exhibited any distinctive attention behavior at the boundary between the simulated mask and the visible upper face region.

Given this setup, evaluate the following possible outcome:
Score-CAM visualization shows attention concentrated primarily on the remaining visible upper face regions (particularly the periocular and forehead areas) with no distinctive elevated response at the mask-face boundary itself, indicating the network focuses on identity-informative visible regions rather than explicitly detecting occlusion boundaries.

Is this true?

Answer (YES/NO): NO